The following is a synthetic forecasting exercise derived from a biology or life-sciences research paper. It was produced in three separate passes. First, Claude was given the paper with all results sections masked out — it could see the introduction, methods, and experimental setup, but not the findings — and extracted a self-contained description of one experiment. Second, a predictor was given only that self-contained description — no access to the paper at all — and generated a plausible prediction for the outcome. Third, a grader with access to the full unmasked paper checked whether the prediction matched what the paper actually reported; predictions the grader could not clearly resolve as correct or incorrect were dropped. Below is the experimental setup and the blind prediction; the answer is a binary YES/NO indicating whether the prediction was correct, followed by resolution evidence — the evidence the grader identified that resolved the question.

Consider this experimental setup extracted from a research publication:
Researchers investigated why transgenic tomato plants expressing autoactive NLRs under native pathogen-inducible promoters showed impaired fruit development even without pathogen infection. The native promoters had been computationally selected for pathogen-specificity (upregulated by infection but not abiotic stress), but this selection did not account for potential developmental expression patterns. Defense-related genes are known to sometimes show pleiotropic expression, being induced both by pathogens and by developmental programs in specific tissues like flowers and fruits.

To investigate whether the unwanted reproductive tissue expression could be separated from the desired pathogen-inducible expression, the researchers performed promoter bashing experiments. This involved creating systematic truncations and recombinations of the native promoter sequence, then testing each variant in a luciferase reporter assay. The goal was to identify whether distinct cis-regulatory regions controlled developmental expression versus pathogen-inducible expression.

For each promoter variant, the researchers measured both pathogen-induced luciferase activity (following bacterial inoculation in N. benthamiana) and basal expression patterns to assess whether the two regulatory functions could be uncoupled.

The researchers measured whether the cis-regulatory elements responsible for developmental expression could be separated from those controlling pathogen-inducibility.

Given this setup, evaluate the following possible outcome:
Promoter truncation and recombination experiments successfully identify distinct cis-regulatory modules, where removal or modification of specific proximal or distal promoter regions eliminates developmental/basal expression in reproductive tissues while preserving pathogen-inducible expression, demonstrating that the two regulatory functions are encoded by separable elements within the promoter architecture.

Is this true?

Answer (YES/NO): YES